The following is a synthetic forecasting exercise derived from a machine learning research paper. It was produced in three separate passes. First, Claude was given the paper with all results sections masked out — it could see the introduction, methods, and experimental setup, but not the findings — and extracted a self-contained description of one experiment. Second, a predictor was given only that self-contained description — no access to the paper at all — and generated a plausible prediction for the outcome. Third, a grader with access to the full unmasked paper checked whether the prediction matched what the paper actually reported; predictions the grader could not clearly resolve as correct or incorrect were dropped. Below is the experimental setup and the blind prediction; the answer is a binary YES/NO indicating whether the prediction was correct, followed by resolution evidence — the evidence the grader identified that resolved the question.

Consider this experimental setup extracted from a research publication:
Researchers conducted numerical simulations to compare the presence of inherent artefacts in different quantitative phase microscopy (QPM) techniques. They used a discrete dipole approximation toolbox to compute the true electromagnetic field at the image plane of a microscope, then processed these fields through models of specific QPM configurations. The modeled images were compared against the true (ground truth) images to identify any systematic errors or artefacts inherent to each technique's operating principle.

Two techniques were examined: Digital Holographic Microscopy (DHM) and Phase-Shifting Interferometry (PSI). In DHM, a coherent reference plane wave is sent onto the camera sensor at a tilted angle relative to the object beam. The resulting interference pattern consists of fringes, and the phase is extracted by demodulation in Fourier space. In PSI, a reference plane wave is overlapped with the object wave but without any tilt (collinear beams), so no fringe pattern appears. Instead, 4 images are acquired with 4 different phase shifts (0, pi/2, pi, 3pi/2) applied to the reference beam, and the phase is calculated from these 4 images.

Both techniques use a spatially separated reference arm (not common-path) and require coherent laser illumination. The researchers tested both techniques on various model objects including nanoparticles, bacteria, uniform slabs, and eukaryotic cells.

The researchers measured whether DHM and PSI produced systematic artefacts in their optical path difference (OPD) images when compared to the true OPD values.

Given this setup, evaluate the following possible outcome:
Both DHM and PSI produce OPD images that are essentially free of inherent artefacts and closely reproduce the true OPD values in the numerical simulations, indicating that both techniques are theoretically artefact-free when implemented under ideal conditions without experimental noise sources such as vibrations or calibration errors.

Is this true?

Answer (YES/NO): YES